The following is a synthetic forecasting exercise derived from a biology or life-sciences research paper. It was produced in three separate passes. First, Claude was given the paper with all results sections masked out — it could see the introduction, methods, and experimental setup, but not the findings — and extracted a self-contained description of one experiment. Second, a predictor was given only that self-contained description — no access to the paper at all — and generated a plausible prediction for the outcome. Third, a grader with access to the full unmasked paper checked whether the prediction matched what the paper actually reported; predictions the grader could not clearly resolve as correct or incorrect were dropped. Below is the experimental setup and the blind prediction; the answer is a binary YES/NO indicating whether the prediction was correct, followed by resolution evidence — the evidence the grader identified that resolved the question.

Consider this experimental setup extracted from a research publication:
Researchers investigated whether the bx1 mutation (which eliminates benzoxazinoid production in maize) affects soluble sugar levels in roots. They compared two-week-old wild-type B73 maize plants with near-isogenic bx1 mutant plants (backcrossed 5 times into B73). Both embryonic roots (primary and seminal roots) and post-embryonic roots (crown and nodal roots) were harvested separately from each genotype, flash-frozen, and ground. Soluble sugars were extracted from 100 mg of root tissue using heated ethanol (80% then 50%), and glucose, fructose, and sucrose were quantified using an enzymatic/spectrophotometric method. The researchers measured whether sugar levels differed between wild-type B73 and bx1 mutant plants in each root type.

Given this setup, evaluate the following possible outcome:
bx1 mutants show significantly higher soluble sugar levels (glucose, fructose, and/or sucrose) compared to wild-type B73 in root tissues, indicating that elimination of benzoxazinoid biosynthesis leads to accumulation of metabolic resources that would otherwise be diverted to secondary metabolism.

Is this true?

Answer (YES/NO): NO